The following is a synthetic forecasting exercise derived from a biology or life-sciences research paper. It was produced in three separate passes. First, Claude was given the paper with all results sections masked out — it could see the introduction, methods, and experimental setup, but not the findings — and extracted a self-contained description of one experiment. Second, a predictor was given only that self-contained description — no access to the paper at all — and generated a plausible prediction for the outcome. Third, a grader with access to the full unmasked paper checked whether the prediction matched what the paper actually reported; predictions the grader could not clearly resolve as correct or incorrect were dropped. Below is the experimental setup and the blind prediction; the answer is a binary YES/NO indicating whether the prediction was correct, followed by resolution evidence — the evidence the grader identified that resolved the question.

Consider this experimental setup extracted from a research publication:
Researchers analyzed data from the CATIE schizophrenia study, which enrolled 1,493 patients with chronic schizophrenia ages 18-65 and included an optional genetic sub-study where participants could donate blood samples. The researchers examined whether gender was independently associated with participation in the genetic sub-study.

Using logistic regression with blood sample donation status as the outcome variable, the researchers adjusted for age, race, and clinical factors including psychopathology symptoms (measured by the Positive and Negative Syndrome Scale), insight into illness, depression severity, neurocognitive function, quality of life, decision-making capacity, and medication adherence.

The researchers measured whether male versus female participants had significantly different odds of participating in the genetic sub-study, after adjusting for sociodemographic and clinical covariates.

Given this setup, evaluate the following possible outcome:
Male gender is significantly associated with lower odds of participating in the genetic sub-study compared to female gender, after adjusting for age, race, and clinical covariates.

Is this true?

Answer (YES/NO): NO